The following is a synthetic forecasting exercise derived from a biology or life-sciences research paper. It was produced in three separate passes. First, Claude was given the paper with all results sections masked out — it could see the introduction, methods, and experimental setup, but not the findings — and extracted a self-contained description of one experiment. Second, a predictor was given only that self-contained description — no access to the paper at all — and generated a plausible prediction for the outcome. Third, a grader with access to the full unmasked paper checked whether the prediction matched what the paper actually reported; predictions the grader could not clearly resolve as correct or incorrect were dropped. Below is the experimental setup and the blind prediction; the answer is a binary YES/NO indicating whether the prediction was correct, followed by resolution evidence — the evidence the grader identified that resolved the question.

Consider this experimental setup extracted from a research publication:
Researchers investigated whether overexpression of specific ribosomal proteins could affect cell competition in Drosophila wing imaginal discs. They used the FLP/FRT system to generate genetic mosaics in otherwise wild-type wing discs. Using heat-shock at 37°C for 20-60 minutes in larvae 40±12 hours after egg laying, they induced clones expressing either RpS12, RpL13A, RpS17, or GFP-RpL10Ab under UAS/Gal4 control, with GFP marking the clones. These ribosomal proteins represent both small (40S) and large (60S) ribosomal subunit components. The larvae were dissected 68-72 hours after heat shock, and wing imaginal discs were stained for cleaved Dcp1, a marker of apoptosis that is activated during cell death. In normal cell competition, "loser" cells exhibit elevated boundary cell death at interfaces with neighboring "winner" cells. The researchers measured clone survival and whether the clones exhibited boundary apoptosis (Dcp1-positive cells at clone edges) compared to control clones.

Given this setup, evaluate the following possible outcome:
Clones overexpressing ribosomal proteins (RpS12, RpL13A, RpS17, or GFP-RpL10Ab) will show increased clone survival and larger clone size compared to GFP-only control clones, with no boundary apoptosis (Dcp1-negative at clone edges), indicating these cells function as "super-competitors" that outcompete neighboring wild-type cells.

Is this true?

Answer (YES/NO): NO